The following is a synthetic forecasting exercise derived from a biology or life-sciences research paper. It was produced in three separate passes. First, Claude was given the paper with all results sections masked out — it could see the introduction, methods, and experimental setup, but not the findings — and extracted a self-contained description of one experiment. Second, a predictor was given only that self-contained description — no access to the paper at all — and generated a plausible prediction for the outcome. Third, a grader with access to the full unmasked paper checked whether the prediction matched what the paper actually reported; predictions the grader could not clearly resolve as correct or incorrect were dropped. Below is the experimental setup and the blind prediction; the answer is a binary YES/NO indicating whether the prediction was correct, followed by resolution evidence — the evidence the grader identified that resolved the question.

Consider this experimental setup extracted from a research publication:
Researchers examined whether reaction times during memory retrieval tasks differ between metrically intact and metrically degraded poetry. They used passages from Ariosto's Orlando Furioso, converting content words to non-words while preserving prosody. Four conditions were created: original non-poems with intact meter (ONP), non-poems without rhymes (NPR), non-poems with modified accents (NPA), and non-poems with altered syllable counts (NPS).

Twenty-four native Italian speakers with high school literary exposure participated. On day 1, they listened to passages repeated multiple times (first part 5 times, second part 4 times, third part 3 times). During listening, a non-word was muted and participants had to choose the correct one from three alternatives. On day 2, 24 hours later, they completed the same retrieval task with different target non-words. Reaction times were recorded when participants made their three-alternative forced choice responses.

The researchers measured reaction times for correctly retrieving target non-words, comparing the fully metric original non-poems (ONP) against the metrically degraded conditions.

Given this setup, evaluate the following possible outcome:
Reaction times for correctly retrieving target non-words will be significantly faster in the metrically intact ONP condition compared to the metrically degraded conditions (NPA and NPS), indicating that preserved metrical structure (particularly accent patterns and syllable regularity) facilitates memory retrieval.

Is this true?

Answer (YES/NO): NO